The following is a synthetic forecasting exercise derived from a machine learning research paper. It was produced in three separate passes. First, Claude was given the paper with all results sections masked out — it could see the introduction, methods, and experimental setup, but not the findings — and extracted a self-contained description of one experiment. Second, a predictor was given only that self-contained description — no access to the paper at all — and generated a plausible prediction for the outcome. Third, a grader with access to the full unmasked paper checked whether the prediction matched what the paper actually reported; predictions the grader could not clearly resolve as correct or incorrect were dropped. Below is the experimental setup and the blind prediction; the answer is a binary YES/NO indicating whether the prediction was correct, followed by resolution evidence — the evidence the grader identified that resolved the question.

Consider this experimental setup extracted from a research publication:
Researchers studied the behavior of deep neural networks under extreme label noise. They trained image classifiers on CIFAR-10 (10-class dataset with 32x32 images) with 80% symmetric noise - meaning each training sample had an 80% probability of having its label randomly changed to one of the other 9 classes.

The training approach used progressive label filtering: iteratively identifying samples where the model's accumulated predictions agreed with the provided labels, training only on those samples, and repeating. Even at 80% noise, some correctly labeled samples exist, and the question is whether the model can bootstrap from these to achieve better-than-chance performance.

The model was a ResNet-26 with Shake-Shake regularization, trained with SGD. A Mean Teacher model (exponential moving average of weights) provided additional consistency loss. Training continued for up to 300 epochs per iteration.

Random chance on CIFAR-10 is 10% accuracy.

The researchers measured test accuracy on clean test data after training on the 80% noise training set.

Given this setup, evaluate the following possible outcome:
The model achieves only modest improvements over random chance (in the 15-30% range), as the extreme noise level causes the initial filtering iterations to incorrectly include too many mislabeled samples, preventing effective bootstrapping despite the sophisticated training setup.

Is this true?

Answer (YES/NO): NO